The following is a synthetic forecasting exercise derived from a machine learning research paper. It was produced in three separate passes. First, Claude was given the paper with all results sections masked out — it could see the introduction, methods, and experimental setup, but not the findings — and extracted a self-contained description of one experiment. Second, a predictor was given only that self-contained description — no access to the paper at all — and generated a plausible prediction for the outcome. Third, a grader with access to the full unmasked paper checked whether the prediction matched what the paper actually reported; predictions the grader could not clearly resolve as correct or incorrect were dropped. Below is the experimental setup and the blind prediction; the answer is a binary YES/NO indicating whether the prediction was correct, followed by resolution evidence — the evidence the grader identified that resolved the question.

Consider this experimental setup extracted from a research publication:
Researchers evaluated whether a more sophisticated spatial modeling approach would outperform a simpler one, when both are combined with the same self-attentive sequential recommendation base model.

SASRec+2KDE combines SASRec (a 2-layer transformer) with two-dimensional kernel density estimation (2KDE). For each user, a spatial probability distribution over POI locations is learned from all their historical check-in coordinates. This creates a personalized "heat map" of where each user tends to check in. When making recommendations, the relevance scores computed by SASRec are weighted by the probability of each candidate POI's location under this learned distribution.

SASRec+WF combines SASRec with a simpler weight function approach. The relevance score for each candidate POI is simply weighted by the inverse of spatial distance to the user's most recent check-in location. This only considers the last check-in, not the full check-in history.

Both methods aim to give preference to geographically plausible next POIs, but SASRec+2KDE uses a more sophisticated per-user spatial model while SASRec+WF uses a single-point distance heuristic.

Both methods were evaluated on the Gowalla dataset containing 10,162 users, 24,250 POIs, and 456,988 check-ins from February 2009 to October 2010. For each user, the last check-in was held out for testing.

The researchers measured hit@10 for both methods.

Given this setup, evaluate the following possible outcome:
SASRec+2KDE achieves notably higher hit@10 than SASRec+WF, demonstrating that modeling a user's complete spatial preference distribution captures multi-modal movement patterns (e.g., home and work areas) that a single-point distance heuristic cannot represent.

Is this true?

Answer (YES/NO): NO